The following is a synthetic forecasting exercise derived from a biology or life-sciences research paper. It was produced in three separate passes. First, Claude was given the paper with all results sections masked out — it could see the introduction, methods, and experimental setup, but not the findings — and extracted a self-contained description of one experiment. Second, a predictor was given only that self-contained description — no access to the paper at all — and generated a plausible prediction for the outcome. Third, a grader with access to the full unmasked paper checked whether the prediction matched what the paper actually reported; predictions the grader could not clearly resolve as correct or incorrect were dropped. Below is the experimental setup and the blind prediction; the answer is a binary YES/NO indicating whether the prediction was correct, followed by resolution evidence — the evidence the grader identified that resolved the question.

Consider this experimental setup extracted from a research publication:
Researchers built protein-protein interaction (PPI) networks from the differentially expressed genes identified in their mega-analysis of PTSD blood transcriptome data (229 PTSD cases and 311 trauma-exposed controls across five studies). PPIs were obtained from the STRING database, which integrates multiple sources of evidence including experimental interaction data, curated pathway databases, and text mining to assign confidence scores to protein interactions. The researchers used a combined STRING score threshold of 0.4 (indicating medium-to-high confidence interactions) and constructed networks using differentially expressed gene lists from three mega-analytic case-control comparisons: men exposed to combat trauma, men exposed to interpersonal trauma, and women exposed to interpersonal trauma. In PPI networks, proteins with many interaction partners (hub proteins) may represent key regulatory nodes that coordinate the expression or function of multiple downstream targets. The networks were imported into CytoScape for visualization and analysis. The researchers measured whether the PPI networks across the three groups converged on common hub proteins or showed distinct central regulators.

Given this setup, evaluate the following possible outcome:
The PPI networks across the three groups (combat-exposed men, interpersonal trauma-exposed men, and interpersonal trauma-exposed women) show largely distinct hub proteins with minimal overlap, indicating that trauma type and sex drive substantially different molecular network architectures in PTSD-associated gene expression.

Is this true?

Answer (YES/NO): NO